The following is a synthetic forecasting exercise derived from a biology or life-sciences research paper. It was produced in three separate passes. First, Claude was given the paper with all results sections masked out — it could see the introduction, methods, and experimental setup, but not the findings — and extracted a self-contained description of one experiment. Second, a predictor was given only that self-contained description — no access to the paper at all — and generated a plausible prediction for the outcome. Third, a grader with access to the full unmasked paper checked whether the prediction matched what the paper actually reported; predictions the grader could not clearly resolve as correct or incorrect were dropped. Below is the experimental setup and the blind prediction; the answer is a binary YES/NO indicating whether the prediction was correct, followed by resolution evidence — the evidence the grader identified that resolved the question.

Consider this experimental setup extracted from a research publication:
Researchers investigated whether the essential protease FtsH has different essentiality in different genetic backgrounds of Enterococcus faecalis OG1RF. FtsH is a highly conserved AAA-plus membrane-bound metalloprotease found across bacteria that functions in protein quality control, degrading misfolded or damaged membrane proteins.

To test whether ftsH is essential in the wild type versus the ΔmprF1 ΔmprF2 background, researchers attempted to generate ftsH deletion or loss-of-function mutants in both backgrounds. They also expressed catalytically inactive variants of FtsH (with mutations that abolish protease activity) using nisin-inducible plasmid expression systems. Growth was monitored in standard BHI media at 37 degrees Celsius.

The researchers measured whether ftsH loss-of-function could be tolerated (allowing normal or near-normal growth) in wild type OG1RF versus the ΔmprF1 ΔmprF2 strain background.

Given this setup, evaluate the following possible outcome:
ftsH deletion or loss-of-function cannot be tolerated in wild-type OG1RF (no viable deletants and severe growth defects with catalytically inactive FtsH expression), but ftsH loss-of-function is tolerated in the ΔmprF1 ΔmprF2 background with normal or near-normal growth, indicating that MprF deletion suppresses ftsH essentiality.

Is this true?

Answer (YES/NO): YES